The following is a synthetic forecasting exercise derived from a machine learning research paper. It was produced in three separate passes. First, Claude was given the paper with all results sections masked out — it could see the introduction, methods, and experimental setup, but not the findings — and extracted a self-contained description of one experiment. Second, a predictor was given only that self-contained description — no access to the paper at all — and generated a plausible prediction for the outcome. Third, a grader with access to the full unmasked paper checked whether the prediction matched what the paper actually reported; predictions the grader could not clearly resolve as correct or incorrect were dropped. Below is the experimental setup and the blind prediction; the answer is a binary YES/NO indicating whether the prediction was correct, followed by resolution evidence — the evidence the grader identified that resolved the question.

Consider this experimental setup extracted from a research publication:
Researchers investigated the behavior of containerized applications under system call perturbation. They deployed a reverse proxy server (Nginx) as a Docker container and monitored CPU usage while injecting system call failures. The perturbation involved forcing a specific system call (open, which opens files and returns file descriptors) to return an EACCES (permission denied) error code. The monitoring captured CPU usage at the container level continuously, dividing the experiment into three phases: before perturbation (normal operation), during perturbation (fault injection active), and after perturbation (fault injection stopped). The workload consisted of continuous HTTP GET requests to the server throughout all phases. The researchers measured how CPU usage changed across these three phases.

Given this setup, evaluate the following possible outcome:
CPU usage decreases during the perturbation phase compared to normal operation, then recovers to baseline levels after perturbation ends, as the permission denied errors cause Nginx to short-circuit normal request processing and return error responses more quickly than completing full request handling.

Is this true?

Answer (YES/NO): YES